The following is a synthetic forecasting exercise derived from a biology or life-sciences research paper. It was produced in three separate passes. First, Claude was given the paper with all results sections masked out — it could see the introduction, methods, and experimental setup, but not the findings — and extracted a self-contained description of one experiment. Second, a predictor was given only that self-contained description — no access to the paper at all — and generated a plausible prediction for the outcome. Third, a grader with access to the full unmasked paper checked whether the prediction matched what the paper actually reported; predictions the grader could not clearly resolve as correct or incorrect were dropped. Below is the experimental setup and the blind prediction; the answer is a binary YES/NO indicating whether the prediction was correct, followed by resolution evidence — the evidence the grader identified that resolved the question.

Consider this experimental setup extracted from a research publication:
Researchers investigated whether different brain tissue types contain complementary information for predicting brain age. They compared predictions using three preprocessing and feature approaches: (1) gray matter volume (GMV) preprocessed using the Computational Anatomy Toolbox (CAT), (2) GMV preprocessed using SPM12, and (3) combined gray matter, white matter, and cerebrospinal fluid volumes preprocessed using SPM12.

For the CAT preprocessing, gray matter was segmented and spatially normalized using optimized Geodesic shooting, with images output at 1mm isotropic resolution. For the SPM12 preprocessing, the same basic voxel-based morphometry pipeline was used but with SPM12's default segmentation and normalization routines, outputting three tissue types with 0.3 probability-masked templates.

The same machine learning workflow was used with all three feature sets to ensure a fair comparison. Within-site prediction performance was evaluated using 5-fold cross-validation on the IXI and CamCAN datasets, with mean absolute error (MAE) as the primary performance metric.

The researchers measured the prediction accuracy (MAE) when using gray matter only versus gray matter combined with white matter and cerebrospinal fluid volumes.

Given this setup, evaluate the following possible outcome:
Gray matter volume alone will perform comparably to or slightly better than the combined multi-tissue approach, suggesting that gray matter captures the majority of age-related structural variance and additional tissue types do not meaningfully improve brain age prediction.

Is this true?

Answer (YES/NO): NO